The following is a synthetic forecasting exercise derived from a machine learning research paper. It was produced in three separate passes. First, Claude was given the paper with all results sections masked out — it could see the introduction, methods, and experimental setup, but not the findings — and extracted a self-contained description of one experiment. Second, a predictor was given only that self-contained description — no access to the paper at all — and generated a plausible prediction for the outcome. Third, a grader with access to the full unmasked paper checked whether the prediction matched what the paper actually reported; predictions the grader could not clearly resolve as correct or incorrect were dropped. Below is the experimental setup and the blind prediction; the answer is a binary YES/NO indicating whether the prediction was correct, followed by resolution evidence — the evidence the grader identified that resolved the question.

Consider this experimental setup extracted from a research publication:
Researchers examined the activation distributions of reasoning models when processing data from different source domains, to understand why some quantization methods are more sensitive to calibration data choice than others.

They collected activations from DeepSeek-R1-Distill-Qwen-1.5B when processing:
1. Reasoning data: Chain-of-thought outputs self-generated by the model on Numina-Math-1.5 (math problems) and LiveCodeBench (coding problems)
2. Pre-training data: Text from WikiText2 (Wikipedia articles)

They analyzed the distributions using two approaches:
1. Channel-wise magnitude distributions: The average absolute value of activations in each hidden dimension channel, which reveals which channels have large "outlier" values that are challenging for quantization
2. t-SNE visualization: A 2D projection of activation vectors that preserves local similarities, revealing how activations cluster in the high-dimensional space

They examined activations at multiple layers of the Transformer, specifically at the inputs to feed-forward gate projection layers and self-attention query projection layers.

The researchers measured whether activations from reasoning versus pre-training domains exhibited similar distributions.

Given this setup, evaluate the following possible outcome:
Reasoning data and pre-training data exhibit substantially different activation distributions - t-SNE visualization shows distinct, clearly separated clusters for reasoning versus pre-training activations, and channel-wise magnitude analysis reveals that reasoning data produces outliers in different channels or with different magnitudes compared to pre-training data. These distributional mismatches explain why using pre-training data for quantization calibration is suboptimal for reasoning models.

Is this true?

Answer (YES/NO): NO